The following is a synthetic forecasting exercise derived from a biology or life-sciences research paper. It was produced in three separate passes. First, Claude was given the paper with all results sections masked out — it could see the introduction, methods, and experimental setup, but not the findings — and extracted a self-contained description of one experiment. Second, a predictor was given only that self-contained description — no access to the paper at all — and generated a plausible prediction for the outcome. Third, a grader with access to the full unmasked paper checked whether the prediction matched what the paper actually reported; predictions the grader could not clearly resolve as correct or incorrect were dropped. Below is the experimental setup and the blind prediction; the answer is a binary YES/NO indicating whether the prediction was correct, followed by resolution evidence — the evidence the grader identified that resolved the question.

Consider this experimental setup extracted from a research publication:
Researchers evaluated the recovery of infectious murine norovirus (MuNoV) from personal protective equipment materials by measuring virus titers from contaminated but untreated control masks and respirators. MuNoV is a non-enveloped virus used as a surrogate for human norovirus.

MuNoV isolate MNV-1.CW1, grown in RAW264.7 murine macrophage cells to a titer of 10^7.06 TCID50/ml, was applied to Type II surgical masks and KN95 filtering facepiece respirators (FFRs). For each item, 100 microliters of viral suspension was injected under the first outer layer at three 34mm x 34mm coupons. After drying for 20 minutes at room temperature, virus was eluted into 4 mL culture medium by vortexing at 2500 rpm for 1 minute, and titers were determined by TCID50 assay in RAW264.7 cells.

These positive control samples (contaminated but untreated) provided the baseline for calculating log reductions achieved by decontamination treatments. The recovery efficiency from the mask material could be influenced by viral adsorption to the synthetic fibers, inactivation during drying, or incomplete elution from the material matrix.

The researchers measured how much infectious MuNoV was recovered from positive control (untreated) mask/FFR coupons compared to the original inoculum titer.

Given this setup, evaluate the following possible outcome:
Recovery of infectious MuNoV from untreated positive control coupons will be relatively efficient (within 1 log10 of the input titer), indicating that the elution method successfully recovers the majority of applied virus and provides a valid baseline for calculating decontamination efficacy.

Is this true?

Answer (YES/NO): YES